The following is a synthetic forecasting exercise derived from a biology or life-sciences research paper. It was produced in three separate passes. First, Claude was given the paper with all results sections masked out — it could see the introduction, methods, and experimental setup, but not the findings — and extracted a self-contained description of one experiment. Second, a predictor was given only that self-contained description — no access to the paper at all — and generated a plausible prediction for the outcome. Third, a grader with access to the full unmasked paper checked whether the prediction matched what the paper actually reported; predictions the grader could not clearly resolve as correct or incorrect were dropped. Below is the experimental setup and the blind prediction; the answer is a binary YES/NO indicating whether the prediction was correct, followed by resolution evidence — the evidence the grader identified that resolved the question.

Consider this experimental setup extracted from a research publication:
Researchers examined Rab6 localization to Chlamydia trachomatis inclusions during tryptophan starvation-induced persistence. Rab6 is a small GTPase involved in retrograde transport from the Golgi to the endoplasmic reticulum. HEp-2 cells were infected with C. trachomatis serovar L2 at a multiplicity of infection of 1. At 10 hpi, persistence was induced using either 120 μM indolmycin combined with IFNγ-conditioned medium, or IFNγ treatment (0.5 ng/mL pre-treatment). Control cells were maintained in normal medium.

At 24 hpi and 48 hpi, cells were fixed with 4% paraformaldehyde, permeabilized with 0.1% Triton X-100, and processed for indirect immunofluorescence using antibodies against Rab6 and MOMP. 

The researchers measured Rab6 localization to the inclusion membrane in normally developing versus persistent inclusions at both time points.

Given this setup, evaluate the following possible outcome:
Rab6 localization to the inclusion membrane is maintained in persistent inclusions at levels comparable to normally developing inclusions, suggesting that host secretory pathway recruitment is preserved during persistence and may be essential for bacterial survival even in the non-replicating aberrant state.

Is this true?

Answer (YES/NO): YES